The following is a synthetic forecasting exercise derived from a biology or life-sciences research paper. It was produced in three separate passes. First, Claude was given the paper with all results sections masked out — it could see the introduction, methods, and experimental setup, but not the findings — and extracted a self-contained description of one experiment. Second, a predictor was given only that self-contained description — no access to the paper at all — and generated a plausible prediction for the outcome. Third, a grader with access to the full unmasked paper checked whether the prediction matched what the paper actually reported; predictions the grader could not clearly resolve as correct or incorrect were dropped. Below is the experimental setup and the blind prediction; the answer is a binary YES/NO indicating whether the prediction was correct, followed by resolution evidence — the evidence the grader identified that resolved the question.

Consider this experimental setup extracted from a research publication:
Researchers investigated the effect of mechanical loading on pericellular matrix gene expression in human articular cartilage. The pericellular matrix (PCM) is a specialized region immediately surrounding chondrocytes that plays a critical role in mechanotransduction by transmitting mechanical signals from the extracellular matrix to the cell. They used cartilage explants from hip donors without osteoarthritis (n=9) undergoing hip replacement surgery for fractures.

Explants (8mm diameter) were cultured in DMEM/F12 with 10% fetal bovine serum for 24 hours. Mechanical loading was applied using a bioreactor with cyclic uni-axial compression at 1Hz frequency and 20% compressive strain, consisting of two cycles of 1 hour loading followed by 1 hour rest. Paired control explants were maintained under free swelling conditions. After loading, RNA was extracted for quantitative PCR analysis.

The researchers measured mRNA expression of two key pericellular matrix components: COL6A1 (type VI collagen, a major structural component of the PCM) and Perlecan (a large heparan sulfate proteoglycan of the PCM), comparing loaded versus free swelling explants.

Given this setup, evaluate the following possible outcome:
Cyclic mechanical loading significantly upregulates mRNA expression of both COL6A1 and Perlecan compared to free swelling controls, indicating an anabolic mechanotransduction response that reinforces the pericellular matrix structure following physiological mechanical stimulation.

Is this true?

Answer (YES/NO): NO